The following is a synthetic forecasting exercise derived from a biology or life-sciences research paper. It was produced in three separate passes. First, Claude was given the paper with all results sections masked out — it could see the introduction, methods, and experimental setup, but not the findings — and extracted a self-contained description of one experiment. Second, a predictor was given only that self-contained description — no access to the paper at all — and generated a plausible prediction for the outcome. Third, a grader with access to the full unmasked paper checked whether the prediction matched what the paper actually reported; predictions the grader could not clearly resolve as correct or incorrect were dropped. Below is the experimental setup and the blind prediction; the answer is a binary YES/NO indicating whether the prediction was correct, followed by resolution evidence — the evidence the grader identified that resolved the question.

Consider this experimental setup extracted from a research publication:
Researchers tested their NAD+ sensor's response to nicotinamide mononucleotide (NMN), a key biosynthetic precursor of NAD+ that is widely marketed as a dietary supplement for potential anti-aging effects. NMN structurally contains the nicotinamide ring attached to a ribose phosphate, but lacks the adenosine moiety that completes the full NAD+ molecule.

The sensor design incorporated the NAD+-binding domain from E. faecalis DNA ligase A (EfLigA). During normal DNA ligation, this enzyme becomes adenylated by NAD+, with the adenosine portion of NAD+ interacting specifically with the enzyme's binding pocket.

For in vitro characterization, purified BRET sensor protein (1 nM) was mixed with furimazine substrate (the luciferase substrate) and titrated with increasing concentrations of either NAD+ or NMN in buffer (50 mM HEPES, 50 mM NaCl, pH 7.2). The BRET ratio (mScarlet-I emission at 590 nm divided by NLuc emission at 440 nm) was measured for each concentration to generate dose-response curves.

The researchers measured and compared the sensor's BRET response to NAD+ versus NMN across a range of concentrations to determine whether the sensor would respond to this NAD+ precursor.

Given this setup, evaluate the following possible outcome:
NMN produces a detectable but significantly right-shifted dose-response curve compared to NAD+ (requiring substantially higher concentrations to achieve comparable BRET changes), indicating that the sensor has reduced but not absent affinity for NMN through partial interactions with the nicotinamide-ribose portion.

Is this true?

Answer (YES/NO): NO